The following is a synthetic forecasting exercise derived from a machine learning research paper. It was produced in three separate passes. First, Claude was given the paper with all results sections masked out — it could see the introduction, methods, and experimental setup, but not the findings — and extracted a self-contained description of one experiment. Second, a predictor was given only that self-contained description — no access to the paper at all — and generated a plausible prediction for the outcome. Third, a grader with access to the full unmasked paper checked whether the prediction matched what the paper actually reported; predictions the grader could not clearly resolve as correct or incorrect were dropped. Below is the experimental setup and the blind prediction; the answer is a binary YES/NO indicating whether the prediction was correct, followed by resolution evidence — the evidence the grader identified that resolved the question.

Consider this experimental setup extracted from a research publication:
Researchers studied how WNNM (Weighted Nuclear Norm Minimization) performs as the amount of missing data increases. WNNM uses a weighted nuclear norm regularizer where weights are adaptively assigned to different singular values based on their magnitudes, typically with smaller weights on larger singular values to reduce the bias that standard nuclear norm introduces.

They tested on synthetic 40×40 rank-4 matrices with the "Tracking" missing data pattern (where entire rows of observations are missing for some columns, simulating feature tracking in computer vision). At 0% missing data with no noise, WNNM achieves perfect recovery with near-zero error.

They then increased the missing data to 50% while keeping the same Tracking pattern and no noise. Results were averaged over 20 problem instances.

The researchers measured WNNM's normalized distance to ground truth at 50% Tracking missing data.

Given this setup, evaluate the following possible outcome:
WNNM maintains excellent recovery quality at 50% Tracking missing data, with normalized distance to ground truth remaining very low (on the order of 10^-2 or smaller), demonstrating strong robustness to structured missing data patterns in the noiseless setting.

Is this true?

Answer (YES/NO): NO